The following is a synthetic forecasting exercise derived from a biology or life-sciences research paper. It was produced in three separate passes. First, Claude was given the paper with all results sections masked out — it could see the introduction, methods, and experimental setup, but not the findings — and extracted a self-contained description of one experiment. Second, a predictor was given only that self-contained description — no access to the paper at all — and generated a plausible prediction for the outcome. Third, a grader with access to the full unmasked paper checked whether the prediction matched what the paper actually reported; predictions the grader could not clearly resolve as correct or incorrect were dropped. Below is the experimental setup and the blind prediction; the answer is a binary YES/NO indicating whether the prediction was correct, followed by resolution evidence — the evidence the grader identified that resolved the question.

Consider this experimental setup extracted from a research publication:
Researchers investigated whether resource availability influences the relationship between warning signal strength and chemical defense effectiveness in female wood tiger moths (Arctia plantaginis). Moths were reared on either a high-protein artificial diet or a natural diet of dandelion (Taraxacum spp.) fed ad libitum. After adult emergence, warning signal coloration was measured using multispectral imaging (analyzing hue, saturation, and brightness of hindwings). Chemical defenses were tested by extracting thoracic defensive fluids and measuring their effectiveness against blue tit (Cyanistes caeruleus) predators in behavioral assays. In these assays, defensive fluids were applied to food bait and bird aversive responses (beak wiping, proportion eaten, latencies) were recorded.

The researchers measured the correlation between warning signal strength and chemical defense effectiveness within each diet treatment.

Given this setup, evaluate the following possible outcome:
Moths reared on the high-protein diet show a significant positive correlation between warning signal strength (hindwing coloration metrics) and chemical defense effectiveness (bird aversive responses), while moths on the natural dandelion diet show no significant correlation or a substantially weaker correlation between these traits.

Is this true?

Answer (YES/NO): YES